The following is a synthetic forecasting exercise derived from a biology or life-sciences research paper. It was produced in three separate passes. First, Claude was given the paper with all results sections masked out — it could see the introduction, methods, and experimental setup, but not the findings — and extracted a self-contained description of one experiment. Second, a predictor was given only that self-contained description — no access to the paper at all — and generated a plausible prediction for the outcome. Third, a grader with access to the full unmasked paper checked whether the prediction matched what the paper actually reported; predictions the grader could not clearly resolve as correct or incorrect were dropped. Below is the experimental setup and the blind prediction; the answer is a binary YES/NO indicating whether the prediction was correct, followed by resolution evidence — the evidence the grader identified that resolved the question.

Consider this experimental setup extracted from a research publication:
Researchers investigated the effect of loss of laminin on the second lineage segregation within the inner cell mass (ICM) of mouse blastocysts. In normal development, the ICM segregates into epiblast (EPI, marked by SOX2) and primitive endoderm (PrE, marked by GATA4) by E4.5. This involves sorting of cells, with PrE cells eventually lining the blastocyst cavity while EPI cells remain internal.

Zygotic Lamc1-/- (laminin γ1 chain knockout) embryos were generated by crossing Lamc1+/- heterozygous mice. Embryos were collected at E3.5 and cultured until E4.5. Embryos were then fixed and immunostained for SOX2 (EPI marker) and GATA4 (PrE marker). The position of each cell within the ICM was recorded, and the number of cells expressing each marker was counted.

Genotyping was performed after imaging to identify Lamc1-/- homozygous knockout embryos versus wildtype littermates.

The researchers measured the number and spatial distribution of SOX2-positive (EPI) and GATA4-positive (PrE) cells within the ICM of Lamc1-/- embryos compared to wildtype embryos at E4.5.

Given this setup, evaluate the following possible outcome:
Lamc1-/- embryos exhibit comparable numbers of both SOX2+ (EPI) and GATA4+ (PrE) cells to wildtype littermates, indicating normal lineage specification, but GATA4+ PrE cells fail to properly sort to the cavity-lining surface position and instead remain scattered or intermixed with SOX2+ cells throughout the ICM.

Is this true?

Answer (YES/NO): YES